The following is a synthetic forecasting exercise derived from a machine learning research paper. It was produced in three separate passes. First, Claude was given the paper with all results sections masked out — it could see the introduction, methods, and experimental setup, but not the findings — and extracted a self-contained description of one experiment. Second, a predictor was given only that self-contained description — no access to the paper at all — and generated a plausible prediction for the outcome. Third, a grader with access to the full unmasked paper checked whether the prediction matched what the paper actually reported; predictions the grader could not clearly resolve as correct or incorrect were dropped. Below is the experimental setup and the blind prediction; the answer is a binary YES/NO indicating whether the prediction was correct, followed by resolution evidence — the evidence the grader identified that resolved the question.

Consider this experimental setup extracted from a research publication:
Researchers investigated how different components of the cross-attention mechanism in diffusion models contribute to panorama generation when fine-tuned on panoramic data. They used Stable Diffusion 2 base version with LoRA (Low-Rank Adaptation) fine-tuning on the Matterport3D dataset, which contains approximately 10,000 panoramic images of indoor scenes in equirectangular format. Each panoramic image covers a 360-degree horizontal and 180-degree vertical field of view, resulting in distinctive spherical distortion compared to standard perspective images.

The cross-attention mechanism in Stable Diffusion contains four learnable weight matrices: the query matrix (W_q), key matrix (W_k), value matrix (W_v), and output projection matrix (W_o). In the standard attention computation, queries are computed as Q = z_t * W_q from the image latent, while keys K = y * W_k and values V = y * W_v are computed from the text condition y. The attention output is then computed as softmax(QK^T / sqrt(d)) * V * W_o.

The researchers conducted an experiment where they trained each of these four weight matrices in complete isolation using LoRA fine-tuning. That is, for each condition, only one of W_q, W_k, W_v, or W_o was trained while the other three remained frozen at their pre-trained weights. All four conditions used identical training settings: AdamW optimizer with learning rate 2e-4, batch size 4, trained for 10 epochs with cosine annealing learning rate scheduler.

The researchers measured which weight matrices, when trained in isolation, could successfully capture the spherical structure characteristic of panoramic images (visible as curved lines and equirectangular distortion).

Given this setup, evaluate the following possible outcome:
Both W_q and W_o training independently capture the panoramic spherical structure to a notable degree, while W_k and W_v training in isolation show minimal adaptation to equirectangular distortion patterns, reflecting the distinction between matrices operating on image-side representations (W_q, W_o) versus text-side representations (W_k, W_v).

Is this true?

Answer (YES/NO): NO